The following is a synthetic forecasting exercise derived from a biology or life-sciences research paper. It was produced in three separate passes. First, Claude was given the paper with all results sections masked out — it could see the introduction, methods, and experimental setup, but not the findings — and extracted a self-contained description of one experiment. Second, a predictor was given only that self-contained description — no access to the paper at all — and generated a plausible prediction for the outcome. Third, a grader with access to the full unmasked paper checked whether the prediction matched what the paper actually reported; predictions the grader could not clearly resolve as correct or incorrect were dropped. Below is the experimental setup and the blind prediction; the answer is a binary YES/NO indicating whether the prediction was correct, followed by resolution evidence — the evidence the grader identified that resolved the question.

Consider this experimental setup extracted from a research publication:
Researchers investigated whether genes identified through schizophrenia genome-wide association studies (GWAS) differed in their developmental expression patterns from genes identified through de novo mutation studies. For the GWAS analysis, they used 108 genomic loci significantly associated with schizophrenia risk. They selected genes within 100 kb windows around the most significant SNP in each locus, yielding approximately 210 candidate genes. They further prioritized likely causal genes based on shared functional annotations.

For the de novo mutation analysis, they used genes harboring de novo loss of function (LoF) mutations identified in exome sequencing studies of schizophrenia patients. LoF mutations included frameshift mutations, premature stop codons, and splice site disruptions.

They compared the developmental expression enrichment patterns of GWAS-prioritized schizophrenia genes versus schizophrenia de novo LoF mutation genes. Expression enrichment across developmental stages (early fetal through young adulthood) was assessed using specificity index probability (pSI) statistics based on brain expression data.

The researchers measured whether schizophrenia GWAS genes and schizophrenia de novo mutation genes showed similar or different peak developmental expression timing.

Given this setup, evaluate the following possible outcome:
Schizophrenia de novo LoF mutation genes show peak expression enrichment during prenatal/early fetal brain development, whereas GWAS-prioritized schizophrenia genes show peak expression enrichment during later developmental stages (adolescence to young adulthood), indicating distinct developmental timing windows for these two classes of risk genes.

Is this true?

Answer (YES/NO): NO